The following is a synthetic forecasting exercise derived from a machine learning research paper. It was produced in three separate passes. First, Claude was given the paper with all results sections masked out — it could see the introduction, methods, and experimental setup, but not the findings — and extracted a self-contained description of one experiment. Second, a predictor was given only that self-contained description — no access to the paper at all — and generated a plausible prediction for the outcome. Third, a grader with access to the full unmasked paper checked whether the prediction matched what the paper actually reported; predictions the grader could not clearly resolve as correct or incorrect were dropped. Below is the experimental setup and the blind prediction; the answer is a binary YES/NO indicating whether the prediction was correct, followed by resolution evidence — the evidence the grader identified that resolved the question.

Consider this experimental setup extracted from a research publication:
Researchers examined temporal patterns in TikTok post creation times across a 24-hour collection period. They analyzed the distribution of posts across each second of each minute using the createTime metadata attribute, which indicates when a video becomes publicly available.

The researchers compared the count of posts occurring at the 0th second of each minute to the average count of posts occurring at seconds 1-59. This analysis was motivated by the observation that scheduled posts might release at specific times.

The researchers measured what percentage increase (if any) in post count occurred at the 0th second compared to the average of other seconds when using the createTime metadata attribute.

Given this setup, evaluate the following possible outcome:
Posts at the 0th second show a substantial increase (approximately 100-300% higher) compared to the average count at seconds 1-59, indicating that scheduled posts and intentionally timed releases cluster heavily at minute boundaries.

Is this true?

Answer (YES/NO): NO